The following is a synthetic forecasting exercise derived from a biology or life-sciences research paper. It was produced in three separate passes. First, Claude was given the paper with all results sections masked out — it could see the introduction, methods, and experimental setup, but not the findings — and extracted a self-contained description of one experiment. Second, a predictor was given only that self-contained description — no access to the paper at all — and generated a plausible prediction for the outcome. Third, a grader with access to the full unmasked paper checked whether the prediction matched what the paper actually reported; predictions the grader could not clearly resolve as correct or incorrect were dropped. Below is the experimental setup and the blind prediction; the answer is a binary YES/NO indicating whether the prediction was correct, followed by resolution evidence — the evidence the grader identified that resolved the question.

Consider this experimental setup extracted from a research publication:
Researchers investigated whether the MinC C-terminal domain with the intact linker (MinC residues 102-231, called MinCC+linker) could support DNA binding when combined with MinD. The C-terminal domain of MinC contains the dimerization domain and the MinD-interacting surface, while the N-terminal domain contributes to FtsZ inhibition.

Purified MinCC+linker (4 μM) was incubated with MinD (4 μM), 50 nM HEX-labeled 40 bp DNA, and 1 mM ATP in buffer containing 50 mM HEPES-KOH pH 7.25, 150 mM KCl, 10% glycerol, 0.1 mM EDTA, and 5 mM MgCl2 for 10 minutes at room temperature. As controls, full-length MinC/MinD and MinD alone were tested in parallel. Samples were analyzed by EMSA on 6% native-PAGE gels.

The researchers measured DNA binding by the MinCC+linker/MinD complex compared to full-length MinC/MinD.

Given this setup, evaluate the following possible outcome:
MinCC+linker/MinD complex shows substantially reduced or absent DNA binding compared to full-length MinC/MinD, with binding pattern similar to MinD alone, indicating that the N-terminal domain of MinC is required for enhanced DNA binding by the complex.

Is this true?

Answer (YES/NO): NO